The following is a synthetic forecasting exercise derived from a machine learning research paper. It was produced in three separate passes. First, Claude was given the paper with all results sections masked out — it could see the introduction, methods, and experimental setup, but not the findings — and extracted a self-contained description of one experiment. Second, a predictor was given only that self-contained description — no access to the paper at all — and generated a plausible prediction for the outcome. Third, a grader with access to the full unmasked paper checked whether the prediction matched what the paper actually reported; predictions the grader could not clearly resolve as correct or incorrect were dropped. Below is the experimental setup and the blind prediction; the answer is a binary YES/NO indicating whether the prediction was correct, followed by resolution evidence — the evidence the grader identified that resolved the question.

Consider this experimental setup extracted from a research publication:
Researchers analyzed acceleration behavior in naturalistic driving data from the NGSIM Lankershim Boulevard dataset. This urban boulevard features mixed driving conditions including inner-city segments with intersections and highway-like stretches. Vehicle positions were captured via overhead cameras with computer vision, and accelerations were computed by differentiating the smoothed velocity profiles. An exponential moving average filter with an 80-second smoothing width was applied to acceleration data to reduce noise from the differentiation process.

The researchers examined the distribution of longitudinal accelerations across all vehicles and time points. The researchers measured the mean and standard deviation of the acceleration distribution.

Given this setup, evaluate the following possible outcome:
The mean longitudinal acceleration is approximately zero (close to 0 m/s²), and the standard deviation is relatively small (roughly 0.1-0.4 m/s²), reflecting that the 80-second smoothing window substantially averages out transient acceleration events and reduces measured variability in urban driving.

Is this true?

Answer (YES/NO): YES